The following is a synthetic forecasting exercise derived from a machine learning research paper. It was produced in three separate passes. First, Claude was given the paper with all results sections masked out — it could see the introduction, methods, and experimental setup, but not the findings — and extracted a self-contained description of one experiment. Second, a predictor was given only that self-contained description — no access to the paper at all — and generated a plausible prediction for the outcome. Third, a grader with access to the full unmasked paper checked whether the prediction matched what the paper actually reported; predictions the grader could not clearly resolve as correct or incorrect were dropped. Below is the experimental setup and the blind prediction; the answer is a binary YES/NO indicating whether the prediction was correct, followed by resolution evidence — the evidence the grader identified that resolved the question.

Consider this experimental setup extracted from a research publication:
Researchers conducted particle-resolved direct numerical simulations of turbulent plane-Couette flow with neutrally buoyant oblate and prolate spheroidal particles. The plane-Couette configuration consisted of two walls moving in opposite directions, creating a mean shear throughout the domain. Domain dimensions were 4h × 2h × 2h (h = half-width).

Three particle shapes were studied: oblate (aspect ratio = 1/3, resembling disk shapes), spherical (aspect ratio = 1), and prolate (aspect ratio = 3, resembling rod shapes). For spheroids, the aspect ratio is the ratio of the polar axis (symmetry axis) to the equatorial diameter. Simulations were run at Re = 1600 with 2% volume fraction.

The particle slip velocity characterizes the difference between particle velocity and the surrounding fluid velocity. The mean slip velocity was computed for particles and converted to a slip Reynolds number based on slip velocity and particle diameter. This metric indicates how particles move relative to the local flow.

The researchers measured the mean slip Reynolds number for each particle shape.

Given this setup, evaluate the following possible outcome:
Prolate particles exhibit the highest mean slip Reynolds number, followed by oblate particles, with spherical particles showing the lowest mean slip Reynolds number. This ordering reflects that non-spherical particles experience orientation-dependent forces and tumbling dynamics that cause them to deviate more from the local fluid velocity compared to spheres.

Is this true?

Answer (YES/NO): NO